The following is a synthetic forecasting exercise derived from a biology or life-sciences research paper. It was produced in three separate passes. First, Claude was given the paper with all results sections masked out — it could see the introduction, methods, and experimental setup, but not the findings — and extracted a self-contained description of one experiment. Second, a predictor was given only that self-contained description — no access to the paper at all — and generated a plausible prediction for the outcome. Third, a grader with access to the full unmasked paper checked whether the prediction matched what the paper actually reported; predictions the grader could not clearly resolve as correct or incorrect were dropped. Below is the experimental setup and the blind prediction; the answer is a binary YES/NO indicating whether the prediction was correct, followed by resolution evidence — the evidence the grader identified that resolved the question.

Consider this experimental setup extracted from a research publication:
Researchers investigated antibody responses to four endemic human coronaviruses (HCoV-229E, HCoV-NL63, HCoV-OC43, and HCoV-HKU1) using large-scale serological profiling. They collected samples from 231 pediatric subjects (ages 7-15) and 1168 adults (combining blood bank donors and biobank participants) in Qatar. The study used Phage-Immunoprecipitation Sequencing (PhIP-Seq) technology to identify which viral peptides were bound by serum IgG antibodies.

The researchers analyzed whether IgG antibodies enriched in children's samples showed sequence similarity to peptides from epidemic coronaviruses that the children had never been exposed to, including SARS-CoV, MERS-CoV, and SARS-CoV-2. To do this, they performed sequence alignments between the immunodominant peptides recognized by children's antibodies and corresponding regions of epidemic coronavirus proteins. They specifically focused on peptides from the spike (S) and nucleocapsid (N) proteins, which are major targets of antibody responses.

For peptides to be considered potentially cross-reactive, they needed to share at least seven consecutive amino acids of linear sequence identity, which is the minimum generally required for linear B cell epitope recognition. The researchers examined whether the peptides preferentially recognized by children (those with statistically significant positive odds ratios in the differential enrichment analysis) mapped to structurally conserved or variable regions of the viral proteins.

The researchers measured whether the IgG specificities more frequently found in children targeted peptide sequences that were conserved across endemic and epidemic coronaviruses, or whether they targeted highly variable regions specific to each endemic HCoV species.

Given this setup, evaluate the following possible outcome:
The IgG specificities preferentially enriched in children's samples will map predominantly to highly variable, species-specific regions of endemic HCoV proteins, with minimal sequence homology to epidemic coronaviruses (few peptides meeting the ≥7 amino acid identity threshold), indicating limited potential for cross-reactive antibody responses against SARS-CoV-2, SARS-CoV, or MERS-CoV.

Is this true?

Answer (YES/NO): NO